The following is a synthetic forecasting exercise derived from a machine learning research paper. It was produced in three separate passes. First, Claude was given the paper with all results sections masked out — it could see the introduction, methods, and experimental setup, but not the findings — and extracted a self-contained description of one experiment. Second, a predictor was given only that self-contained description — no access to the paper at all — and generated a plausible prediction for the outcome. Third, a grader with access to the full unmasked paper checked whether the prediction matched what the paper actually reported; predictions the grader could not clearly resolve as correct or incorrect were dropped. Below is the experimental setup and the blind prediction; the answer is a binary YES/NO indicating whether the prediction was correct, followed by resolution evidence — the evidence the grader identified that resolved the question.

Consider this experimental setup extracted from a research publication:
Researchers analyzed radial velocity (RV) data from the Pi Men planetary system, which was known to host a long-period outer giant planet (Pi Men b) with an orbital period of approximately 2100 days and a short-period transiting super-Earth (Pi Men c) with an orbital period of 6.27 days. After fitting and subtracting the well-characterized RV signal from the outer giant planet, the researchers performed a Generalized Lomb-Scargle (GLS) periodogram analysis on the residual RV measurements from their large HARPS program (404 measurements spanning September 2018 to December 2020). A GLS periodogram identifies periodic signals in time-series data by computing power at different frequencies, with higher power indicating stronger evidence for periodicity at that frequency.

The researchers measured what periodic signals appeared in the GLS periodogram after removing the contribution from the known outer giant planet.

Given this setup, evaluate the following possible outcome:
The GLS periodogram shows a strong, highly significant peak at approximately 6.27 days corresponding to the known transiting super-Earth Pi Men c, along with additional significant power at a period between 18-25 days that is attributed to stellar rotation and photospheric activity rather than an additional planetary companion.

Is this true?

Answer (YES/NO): NO